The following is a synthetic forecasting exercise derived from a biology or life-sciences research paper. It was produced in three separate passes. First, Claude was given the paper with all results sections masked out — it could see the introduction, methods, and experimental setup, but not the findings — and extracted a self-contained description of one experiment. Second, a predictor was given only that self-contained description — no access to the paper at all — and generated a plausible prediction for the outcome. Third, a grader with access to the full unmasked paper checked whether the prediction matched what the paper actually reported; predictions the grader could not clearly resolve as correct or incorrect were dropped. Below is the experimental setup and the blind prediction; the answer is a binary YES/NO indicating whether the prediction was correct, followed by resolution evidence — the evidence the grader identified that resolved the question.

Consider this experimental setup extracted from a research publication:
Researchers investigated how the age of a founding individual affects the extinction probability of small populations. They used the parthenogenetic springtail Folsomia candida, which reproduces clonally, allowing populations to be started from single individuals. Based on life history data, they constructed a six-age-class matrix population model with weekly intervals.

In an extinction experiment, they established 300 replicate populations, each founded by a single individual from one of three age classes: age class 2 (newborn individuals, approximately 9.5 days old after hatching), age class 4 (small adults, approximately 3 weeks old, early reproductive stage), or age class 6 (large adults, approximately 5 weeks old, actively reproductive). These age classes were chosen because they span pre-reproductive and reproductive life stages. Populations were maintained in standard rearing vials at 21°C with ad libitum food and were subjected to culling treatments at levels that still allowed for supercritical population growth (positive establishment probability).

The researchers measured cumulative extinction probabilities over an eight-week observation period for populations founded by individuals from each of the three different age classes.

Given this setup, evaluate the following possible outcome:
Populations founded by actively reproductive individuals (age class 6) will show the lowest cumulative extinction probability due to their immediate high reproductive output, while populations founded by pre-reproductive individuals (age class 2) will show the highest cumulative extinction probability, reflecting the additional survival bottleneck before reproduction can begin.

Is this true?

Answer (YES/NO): NO